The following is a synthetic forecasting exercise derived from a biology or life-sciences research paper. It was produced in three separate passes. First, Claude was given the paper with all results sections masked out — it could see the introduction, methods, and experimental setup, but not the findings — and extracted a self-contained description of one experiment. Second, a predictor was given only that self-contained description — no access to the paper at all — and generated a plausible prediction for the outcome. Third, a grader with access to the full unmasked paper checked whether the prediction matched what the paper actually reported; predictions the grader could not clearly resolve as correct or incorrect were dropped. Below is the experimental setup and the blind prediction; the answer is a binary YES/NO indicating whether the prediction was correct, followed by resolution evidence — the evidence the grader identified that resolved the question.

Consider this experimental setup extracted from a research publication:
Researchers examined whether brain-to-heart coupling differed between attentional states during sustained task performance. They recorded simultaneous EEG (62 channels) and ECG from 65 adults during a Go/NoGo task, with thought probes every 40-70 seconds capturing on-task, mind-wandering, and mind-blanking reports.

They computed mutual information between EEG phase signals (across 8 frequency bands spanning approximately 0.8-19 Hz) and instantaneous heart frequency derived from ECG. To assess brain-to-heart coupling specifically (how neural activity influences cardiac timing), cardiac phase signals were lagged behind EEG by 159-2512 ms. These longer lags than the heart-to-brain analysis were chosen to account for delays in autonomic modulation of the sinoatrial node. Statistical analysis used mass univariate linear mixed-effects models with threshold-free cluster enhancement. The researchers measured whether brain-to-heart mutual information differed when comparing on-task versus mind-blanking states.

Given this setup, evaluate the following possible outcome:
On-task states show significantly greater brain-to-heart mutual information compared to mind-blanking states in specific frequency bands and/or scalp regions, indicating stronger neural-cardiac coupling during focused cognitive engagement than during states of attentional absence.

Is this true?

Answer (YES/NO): YES